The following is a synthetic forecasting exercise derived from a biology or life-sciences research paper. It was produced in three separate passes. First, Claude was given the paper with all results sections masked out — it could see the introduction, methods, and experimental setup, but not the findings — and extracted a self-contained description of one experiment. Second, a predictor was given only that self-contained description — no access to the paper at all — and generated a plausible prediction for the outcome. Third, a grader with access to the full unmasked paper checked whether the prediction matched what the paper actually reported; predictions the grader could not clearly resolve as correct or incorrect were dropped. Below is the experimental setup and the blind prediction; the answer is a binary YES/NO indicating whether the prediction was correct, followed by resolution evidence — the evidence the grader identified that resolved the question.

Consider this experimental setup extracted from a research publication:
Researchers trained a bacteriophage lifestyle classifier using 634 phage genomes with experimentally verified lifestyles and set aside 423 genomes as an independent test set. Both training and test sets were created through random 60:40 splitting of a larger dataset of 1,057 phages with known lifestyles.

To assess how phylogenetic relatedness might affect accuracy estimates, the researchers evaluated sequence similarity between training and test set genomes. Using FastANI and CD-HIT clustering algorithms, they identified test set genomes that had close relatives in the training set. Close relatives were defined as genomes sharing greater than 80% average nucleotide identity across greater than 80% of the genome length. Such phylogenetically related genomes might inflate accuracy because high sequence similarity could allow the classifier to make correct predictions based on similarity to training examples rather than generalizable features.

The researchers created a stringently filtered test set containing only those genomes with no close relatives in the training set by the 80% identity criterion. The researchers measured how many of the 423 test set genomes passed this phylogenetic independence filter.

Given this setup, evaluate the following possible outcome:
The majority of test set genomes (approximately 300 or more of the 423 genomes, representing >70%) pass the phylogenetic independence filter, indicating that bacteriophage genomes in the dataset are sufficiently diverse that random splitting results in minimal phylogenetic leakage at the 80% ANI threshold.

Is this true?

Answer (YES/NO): NO